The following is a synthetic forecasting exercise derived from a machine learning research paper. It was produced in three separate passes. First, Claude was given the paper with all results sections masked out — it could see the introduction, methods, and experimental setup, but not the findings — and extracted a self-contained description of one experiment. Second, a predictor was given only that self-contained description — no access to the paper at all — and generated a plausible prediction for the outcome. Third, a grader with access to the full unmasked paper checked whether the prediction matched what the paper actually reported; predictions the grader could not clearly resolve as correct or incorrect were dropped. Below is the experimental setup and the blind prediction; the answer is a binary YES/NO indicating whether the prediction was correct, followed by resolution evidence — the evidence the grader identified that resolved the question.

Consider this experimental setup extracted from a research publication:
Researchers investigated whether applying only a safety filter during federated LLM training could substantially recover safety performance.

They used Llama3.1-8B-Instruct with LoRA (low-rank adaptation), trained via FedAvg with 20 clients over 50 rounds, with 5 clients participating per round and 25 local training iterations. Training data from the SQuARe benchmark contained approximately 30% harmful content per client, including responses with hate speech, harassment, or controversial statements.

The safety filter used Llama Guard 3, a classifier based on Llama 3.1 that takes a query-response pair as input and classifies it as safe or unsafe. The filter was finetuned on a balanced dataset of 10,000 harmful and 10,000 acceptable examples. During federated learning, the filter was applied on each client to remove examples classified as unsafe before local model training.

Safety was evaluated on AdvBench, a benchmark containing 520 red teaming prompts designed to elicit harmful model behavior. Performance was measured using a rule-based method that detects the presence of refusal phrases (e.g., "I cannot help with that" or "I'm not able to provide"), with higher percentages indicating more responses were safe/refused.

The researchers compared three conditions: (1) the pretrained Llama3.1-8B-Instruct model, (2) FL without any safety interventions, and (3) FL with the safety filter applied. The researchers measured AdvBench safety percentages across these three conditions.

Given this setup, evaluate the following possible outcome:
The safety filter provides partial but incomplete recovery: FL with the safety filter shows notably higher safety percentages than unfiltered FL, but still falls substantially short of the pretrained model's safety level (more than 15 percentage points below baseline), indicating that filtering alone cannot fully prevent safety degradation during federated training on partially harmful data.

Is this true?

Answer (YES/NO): YES